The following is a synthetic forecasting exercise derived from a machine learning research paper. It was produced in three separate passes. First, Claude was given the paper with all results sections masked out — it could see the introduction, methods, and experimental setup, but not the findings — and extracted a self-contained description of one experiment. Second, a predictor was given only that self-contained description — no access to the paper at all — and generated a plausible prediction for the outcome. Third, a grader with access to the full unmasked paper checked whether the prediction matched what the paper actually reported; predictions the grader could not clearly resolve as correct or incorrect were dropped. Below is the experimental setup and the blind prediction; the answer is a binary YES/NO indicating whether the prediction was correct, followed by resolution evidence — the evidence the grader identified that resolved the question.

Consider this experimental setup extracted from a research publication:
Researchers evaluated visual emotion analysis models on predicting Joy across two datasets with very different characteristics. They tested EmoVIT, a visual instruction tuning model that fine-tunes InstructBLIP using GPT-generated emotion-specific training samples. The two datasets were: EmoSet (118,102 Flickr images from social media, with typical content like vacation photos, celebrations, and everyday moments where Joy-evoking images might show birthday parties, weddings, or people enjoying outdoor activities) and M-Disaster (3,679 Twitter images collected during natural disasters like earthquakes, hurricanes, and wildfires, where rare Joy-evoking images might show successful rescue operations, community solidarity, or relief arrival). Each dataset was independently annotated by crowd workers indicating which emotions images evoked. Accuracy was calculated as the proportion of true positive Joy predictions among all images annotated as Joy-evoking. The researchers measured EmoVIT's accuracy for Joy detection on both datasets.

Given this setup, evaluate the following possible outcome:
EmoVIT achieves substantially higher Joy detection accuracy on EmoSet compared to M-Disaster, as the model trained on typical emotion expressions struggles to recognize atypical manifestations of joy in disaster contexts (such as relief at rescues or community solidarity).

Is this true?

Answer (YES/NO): YES